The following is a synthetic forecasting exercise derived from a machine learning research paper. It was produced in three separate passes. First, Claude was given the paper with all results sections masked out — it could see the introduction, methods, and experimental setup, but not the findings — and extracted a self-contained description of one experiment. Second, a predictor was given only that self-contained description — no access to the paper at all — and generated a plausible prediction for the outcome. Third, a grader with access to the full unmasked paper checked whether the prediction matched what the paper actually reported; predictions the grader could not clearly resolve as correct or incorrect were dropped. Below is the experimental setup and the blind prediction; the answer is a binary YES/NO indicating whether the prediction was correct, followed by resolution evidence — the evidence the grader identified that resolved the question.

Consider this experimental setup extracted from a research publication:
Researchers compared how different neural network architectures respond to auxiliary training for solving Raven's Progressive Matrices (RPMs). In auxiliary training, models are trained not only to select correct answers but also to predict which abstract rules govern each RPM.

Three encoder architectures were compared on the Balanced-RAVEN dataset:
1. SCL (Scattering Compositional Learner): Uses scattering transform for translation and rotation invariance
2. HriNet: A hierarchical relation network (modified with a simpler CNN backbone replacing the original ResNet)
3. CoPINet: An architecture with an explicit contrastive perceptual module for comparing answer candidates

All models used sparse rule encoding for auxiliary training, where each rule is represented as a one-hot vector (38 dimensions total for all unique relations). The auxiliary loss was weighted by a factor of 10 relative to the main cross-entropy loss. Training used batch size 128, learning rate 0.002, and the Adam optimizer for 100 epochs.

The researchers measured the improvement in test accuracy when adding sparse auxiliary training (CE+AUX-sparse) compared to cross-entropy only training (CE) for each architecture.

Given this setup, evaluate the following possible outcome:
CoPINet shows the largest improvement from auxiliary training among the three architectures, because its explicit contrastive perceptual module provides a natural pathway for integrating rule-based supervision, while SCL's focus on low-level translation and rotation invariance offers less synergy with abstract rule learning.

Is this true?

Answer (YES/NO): NO